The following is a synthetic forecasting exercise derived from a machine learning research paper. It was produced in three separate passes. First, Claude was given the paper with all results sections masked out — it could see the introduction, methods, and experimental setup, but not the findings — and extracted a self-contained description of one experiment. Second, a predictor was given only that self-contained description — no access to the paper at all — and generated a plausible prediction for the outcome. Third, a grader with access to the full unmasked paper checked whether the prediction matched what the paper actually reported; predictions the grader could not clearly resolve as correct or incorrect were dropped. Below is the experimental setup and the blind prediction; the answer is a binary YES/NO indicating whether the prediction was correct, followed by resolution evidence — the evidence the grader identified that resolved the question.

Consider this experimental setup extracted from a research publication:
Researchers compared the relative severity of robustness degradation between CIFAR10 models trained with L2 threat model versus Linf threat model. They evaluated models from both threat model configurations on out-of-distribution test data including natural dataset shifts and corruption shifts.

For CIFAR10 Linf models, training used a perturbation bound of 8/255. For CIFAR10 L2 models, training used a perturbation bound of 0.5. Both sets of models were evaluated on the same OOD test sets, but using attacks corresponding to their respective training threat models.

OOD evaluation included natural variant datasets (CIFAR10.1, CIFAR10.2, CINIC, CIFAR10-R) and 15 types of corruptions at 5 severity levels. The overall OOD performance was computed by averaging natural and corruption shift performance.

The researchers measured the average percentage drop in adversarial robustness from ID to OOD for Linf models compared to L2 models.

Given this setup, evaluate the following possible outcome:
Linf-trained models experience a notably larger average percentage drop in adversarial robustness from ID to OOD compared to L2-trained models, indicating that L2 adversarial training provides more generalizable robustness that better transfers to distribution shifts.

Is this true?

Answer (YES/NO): NO